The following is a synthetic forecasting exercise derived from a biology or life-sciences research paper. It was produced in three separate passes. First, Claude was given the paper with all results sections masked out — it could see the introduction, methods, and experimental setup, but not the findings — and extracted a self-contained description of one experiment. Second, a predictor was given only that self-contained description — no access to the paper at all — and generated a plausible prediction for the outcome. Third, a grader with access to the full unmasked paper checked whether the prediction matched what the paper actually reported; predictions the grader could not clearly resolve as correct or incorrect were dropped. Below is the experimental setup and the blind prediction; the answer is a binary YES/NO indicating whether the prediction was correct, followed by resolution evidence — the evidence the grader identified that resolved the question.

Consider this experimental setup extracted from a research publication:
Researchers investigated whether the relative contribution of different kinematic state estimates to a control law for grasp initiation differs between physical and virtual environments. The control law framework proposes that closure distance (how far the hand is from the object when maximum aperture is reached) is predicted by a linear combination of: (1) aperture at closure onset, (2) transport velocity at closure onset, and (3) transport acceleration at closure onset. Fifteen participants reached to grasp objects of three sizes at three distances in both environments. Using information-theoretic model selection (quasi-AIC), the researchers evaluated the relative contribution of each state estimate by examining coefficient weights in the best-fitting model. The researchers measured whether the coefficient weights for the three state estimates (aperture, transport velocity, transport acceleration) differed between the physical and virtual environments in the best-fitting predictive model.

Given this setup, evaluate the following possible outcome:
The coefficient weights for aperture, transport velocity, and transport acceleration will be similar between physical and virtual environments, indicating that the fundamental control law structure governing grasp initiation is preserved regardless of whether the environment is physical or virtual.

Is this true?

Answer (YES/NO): NO